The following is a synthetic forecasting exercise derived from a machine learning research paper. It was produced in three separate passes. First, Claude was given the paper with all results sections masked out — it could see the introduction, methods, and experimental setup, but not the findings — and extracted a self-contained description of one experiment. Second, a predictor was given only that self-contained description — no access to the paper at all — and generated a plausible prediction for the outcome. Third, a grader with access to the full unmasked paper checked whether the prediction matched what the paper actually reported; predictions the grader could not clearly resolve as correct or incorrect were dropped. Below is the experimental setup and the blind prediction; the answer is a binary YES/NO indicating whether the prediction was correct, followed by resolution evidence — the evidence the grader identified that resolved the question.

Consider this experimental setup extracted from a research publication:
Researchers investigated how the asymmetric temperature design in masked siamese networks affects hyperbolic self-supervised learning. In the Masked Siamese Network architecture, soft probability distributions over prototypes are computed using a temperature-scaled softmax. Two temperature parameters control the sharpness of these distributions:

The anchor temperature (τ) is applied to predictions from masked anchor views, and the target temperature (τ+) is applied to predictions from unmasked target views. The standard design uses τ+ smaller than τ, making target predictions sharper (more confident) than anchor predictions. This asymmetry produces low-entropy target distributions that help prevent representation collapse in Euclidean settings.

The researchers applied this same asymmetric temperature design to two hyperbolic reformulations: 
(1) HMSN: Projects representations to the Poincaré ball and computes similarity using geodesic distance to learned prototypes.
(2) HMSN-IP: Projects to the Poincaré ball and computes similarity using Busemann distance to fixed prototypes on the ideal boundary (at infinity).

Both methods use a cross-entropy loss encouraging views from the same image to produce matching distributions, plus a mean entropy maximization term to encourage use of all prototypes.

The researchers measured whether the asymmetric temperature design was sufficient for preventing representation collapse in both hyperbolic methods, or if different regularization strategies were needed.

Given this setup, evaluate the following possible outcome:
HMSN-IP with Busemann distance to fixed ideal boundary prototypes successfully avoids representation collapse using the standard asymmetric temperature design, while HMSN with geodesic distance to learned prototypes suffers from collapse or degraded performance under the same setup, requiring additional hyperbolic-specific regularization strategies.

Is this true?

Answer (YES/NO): NO